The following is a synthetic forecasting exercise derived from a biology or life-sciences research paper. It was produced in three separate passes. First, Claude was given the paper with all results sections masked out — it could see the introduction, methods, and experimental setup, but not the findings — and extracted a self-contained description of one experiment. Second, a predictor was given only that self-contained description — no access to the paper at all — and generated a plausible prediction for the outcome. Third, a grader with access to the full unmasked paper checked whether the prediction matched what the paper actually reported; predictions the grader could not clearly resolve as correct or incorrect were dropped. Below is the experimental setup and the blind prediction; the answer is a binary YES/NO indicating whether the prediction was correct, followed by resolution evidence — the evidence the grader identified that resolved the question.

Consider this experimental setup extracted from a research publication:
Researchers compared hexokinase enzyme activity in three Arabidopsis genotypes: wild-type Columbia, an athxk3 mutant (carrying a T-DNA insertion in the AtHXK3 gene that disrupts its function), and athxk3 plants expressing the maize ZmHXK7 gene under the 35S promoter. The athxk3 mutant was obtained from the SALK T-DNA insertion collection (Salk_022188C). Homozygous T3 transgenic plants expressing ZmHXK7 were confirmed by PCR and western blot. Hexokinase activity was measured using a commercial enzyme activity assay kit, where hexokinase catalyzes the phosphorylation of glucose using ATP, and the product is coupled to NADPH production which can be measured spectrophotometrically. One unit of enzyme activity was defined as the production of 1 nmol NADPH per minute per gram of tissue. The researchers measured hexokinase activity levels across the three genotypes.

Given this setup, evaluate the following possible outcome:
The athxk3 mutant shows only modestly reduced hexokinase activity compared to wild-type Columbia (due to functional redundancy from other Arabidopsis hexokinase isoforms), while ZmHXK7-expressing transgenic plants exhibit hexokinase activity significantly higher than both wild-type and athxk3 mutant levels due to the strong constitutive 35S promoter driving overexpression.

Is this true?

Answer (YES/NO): NO